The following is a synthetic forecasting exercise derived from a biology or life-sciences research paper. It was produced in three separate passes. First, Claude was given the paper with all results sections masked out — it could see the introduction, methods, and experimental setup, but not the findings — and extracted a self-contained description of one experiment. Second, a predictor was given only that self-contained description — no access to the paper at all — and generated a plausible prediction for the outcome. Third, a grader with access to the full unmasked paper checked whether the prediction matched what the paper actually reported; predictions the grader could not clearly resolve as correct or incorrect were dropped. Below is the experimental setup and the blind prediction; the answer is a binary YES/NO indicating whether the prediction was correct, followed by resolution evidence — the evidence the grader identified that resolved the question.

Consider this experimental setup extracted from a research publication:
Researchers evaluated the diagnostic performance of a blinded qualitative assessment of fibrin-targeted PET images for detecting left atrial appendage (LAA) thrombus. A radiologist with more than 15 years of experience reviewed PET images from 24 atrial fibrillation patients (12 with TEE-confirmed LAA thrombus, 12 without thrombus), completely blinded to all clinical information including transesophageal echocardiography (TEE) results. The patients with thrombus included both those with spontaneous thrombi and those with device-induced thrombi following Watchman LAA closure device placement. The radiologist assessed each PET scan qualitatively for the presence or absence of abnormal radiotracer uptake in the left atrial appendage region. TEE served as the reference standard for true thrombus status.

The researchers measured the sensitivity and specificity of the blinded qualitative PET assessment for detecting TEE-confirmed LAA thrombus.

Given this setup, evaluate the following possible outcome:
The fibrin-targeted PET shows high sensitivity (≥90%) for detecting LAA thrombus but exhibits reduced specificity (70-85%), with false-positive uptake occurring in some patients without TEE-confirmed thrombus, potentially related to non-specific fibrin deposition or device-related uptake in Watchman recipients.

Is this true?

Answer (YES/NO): NO